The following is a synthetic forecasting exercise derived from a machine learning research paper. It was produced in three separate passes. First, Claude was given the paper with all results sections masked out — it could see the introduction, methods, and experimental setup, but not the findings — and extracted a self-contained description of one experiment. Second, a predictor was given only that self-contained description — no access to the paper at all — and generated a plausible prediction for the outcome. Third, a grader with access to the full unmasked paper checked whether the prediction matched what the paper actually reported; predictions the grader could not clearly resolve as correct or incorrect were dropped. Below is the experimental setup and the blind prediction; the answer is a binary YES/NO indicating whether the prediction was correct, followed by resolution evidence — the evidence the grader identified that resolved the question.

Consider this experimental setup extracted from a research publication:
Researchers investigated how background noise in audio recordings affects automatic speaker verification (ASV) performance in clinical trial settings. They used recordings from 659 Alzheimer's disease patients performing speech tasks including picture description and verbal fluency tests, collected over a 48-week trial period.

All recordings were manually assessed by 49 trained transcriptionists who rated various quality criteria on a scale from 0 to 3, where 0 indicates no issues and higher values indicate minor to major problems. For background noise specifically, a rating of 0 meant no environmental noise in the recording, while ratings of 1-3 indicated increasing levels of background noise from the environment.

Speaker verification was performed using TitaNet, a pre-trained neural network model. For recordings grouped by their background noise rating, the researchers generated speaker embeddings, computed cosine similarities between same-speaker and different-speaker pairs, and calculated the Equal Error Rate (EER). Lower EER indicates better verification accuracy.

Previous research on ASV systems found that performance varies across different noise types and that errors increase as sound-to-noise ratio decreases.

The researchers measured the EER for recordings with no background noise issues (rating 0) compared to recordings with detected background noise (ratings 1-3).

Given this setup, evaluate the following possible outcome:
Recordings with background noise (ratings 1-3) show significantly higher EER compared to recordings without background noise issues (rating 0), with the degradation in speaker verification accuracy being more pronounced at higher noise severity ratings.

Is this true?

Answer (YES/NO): NO